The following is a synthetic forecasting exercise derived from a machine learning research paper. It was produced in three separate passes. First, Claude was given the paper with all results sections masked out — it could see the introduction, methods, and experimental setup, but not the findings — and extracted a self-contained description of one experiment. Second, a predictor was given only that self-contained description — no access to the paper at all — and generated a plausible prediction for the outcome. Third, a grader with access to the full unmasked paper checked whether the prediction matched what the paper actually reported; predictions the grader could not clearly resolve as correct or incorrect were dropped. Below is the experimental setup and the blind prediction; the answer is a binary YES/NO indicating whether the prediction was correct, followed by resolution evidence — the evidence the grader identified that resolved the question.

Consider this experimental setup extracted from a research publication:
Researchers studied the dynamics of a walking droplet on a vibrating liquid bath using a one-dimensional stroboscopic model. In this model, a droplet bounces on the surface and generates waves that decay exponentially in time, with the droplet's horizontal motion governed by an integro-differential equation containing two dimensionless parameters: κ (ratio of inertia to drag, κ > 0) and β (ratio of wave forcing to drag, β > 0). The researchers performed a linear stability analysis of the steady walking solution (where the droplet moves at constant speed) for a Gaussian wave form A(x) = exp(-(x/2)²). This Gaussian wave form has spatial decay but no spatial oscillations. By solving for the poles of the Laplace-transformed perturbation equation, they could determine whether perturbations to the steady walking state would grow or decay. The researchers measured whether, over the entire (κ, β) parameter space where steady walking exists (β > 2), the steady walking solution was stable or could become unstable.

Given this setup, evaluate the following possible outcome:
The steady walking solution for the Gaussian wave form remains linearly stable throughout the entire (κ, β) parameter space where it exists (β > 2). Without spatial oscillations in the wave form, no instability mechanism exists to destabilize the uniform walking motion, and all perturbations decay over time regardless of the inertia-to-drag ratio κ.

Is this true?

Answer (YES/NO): YES